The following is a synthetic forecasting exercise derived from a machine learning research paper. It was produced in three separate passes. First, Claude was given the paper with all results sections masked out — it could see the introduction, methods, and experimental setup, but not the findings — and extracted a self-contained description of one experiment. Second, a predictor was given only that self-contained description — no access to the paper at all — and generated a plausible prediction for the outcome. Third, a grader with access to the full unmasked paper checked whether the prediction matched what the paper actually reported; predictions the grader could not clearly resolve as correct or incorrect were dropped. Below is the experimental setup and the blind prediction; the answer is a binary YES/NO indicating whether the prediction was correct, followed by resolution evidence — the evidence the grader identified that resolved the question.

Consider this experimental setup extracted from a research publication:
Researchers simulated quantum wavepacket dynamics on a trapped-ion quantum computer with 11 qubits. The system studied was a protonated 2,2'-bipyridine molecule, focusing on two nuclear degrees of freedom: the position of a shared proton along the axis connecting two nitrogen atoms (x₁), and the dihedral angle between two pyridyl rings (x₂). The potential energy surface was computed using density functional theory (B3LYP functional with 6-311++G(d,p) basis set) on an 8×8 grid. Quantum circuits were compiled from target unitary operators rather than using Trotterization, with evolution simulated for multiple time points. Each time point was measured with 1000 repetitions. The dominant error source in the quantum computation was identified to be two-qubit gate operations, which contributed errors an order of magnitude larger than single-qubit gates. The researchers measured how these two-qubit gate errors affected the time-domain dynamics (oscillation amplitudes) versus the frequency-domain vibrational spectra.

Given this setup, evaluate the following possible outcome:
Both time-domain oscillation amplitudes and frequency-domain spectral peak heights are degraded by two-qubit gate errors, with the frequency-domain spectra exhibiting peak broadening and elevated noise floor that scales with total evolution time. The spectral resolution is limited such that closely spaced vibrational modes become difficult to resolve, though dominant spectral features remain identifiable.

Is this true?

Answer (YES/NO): NO